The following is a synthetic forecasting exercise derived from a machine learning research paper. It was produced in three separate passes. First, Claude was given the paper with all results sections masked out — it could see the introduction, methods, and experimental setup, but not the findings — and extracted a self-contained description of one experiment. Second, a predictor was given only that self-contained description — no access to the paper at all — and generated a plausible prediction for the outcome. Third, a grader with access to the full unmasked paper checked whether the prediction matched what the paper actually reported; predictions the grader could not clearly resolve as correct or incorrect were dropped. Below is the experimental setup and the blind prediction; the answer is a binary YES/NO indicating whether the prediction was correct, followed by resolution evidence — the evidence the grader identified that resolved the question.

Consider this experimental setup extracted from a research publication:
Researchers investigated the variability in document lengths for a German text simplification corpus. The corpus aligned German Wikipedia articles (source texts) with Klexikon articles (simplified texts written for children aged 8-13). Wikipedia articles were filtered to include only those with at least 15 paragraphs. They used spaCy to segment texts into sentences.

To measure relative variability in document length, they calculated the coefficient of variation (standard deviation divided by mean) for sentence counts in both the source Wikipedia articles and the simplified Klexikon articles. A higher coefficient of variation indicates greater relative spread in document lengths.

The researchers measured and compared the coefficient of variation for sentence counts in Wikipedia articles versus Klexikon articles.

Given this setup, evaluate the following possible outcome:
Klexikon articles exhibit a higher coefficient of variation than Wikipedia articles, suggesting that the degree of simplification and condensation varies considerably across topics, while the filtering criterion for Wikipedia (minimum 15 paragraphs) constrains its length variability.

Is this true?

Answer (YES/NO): NO